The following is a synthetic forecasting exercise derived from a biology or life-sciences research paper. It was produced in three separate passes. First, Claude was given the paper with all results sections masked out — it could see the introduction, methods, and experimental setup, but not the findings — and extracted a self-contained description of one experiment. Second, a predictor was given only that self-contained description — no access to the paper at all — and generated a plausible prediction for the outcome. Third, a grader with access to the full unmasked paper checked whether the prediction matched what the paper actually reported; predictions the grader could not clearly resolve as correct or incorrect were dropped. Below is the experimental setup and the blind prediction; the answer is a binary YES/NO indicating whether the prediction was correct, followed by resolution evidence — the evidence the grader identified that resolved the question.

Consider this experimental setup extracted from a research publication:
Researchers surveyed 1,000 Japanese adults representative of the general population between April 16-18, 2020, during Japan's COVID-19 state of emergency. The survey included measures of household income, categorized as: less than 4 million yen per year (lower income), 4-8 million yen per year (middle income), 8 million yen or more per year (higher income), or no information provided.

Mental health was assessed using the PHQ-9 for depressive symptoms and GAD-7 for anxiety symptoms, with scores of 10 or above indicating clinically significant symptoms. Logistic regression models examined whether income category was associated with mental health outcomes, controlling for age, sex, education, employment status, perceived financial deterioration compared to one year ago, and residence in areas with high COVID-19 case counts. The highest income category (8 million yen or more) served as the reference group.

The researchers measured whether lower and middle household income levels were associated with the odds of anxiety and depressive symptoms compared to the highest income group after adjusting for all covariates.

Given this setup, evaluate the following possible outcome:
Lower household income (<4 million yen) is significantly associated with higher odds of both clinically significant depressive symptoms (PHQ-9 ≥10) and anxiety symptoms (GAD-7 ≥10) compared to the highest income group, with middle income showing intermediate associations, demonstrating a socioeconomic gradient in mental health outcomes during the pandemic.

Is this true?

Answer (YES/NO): NO